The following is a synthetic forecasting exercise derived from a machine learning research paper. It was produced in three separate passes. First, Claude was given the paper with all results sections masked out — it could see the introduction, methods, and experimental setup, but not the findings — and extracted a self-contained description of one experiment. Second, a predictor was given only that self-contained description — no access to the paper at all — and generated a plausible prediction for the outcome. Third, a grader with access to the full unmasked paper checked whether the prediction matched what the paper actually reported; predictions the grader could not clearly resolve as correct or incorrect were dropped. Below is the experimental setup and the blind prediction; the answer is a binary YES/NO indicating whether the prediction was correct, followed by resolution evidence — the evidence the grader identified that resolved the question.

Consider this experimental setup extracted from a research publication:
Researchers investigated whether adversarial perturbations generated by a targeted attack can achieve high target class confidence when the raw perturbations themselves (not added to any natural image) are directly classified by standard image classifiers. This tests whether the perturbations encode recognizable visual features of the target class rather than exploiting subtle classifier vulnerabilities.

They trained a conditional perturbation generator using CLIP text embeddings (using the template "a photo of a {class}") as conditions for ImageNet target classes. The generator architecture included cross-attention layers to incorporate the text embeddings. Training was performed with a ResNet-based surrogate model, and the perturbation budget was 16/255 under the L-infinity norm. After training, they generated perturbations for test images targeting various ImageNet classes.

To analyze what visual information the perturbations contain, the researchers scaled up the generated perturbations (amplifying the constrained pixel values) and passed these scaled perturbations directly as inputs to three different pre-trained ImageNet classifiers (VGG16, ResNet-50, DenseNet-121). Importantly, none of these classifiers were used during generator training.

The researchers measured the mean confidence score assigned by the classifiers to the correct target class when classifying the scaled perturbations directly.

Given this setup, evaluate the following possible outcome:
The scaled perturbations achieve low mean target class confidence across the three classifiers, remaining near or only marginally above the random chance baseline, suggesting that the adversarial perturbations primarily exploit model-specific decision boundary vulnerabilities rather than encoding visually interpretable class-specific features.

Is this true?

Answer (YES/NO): NO